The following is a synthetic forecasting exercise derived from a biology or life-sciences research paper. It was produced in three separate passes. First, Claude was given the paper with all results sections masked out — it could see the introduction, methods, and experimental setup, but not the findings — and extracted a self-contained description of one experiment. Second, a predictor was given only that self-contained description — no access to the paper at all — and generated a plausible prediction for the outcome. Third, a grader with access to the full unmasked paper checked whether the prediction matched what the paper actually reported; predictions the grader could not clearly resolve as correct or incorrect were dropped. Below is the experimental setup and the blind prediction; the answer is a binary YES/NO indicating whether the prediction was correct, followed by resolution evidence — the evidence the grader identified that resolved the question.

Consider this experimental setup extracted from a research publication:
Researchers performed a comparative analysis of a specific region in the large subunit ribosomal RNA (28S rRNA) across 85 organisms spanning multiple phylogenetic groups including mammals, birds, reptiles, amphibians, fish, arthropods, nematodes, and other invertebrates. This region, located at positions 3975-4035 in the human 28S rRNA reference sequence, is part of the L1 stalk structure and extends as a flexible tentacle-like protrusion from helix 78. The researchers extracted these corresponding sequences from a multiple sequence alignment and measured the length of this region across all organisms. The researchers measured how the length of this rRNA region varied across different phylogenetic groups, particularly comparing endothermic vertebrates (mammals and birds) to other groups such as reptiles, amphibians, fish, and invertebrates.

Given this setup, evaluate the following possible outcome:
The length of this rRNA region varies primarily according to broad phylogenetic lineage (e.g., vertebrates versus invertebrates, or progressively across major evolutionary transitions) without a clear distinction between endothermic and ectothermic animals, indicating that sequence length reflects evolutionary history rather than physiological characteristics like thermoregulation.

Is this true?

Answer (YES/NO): NO